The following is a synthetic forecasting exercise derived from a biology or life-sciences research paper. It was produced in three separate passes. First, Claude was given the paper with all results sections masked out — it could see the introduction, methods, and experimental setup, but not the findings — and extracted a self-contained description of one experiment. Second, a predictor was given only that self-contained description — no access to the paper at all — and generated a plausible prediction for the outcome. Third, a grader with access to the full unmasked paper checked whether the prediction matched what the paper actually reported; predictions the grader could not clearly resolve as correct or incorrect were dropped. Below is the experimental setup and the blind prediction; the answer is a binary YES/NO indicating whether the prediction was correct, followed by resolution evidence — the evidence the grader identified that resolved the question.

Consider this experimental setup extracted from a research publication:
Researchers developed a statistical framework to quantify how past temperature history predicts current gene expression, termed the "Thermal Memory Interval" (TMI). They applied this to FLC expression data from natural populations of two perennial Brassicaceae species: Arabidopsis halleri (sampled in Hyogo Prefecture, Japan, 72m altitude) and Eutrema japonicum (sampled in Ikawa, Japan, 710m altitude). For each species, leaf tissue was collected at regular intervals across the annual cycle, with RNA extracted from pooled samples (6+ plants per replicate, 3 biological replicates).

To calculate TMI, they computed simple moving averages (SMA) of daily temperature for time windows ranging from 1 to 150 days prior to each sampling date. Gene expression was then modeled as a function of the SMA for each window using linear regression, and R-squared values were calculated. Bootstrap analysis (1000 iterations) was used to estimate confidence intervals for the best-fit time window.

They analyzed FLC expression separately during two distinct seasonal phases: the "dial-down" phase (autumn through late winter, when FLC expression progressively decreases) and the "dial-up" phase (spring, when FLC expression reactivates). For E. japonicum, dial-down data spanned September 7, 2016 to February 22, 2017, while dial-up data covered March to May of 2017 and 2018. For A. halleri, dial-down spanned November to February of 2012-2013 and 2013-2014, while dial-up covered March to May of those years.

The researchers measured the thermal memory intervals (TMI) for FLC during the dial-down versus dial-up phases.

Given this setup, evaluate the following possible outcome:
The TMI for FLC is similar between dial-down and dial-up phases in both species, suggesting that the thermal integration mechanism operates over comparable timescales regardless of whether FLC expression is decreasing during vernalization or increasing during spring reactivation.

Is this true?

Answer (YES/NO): NO